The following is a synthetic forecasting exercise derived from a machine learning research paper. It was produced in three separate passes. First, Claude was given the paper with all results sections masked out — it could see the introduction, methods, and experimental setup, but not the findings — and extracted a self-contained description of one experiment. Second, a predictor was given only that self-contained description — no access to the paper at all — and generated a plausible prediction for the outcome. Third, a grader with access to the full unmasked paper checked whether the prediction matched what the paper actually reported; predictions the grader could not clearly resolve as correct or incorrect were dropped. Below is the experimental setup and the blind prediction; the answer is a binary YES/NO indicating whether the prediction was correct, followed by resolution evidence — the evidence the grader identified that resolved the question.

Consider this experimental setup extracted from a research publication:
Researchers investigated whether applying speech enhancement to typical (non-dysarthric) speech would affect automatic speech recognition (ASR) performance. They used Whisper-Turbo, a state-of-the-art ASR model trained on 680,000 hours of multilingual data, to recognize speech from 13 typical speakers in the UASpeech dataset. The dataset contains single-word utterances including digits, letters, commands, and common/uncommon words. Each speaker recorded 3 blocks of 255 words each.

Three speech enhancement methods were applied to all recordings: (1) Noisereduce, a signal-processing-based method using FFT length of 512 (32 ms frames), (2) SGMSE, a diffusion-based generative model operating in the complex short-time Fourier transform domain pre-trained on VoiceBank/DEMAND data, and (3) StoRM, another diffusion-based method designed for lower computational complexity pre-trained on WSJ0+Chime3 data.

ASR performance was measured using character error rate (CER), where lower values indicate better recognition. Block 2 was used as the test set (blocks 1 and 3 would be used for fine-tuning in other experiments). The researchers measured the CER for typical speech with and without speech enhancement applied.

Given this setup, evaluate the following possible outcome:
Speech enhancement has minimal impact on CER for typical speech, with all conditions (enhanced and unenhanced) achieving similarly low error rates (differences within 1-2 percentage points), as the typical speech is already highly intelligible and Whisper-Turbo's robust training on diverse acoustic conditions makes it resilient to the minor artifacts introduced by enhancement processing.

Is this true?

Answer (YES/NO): YES